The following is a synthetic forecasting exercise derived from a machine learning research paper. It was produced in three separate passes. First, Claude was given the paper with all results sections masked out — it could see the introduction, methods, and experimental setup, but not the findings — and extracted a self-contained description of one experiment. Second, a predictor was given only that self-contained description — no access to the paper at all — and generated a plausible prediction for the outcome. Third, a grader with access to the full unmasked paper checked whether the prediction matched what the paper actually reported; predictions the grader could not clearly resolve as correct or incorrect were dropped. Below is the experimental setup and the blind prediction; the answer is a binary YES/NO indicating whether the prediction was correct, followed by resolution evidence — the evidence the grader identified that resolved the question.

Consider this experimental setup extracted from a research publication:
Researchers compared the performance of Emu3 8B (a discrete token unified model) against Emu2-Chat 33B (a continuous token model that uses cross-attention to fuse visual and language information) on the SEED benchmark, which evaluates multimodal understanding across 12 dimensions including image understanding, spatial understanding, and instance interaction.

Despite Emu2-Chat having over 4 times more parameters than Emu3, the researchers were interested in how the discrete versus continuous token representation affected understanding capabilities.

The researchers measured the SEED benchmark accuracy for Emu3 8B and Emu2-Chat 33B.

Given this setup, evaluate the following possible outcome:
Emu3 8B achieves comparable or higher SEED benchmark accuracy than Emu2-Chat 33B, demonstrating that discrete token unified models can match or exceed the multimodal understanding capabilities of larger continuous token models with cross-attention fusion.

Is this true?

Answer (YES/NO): YES